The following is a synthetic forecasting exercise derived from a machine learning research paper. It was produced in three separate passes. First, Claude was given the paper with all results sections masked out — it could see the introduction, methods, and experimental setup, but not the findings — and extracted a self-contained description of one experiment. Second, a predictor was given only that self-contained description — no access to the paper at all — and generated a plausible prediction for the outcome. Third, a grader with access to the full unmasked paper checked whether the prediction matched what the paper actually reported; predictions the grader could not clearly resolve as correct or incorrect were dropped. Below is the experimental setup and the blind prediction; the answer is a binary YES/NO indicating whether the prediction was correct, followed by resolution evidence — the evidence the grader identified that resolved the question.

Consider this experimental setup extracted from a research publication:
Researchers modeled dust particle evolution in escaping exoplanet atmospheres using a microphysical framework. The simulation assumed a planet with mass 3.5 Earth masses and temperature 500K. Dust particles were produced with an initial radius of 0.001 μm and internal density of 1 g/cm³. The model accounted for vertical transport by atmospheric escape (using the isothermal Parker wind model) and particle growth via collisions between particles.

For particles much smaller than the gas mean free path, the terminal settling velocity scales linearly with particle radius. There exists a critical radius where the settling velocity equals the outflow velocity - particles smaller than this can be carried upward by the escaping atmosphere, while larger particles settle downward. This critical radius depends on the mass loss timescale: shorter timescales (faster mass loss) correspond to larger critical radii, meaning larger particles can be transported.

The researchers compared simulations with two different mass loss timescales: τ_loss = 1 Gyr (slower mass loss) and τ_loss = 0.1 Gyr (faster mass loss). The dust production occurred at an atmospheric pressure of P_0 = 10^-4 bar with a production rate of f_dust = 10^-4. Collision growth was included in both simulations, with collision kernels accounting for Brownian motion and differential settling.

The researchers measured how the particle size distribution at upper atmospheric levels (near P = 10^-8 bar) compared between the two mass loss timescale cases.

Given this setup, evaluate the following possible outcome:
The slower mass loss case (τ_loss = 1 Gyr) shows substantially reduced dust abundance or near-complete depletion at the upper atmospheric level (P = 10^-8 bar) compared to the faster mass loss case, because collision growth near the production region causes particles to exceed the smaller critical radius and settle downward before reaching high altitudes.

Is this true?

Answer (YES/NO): YES